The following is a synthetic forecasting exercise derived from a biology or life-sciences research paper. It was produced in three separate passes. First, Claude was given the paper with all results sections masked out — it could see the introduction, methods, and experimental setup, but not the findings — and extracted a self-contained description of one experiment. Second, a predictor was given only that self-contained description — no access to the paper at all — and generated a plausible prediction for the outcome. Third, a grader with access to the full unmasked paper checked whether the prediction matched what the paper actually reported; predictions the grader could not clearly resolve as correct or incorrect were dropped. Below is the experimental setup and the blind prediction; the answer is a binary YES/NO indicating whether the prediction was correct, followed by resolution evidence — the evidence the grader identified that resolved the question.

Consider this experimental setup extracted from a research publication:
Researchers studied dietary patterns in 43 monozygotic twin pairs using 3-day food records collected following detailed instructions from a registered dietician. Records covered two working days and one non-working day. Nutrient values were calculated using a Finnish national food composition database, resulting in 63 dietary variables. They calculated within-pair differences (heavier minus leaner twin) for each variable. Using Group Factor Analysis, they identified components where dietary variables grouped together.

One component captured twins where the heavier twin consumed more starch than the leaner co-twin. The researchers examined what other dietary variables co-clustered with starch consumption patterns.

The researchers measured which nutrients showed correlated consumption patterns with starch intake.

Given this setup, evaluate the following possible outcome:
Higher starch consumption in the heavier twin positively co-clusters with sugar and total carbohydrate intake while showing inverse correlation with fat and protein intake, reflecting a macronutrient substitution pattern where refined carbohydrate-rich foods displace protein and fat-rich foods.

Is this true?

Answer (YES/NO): NO